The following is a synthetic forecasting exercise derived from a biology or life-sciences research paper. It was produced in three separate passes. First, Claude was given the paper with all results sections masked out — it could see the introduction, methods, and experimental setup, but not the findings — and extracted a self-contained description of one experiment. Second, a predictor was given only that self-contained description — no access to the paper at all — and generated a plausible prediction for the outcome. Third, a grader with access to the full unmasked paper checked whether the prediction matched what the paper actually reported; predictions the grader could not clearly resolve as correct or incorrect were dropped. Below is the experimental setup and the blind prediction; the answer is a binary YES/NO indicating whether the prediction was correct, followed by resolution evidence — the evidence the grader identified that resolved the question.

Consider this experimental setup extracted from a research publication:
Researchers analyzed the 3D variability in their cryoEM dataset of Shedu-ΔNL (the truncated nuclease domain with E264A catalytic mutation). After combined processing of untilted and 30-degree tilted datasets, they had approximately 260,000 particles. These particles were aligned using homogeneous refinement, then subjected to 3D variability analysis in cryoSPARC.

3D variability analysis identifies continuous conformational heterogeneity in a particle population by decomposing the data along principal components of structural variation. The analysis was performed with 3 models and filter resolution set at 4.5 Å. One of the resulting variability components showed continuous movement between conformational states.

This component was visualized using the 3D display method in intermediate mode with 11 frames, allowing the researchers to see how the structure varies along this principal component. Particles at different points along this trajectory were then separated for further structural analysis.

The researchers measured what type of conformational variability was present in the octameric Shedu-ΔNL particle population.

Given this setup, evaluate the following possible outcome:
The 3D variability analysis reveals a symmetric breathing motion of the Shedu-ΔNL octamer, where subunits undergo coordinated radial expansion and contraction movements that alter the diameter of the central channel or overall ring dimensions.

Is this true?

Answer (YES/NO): NO